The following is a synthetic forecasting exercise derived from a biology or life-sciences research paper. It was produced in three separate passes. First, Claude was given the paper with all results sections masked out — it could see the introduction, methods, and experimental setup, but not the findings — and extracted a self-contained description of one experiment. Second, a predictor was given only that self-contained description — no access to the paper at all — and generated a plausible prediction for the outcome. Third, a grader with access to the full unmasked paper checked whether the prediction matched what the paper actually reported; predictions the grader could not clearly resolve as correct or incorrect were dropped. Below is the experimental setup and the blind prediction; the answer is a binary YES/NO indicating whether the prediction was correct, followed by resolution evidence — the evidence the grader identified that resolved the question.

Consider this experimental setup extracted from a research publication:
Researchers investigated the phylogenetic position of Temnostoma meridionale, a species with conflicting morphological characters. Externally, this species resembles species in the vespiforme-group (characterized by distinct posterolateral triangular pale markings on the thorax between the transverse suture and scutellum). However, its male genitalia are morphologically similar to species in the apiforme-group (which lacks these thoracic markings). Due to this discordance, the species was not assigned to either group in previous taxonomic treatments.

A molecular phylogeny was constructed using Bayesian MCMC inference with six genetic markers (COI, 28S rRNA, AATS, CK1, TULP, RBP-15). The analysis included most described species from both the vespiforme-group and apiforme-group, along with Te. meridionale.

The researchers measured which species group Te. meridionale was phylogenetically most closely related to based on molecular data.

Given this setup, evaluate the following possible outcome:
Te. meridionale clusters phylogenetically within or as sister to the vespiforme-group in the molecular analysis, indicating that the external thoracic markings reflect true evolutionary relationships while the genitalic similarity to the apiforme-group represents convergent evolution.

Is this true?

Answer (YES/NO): NO